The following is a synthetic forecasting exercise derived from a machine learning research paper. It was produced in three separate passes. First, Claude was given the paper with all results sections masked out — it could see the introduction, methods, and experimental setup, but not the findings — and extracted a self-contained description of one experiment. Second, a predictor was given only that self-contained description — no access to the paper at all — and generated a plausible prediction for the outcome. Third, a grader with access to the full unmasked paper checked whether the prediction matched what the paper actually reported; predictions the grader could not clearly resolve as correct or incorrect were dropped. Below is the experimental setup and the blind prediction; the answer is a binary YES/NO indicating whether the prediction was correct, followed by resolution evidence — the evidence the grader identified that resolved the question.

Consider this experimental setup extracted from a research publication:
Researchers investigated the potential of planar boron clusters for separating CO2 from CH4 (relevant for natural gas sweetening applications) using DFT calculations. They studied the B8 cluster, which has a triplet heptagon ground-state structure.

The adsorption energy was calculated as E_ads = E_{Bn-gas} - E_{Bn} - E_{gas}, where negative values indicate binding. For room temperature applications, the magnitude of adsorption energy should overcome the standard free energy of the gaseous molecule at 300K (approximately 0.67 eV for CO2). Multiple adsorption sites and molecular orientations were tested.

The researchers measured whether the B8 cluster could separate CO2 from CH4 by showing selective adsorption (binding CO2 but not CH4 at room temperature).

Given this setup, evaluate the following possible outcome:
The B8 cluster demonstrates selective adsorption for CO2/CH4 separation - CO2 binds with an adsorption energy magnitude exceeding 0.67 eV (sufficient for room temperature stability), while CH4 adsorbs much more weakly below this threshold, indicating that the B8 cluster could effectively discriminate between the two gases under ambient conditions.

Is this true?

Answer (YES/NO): YES